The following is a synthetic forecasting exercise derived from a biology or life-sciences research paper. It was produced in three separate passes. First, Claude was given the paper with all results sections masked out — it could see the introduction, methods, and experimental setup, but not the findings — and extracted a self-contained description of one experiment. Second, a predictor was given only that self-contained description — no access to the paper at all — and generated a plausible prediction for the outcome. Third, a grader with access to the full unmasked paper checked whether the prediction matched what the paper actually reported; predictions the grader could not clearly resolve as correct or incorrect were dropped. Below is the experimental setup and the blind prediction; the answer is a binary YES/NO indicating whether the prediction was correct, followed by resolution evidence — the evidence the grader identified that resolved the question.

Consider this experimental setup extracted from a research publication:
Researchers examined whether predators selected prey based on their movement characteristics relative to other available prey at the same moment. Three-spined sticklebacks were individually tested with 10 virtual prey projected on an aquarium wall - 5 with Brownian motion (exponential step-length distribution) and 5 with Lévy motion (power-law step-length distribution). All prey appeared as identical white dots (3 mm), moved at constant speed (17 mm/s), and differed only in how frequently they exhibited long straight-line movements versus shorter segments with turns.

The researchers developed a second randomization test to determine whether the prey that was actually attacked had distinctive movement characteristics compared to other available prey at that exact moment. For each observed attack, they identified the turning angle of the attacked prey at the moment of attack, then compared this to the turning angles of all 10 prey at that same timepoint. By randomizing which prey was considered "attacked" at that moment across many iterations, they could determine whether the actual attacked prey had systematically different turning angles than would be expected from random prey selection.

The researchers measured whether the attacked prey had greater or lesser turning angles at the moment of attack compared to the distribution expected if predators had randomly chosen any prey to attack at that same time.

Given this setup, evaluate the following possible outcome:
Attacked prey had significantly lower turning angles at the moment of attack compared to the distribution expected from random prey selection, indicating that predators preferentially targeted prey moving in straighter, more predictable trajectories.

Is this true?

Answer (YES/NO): YES